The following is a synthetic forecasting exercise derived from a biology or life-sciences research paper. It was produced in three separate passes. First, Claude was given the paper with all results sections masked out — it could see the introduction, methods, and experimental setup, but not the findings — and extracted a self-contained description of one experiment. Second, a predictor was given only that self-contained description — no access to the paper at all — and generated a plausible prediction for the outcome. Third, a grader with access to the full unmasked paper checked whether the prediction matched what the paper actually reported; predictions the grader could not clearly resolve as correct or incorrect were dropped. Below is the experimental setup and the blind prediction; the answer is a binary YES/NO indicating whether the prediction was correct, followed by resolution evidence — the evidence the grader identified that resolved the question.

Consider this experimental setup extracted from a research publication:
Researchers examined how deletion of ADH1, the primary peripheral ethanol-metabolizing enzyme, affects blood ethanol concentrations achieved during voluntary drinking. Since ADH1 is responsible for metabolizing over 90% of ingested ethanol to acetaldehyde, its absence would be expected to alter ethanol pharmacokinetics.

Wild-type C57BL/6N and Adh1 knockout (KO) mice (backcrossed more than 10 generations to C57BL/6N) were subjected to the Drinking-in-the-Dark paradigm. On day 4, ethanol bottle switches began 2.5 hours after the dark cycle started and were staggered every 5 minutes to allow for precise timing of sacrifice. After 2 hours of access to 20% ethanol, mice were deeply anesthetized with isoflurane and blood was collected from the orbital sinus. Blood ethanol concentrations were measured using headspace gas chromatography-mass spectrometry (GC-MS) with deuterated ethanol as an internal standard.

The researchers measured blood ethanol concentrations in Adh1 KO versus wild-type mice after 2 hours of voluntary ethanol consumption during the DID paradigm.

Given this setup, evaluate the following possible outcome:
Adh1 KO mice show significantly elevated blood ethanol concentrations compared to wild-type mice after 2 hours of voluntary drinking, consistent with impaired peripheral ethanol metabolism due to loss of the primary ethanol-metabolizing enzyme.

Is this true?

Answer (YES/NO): NO